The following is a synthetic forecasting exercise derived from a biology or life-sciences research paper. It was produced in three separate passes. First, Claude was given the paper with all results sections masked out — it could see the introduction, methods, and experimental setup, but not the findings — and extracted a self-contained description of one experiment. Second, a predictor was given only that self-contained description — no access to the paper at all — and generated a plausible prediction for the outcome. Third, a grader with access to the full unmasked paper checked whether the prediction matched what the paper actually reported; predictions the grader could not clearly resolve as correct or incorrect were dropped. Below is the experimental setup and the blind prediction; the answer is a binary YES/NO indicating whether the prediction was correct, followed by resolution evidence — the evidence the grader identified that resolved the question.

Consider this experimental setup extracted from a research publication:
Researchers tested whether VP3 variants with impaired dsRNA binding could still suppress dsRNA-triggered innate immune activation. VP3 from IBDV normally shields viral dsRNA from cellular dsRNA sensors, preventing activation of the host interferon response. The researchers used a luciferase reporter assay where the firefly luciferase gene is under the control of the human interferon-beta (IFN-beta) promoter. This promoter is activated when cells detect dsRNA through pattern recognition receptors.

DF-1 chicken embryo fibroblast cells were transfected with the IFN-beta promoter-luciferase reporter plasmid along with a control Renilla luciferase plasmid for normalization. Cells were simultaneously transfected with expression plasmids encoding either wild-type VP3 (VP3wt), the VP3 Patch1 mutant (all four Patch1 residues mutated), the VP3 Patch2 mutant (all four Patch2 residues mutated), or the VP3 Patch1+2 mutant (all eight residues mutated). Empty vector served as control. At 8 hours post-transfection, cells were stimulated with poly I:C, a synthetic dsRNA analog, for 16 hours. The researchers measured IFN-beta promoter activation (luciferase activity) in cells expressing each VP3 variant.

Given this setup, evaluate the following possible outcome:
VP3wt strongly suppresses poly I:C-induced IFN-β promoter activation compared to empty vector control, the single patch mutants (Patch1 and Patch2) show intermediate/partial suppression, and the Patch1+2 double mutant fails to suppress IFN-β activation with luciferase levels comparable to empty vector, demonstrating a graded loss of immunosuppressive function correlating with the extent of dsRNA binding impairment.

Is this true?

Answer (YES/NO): NO